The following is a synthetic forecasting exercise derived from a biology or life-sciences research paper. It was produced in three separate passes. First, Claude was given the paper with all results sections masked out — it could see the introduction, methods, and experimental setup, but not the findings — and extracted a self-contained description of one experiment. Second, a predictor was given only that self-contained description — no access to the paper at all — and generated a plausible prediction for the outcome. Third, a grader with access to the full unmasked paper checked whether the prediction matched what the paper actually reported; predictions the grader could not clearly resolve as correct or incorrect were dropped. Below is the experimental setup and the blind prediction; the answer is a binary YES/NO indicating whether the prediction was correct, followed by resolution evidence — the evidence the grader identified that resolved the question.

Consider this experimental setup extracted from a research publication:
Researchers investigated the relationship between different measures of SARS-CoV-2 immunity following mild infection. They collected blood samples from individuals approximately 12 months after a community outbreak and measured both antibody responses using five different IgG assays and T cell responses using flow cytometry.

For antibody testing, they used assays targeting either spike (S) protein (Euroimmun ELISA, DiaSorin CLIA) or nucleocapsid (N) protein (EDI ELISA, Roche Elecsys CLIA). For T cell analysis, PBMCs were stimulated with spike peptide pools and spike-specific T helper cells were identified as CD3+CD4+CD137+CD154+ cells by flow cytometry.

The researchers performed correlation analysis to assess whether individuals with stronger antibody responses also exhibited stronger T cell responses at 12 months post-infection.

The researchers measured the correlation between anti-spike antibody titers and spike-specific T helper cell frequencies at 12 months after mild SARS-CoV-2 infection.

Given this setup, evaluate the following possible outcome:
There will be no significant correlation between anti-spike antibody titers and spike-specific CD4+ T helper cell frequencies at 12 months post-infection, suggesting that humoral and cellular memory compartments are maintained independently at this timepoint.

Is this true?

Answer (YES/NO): YES